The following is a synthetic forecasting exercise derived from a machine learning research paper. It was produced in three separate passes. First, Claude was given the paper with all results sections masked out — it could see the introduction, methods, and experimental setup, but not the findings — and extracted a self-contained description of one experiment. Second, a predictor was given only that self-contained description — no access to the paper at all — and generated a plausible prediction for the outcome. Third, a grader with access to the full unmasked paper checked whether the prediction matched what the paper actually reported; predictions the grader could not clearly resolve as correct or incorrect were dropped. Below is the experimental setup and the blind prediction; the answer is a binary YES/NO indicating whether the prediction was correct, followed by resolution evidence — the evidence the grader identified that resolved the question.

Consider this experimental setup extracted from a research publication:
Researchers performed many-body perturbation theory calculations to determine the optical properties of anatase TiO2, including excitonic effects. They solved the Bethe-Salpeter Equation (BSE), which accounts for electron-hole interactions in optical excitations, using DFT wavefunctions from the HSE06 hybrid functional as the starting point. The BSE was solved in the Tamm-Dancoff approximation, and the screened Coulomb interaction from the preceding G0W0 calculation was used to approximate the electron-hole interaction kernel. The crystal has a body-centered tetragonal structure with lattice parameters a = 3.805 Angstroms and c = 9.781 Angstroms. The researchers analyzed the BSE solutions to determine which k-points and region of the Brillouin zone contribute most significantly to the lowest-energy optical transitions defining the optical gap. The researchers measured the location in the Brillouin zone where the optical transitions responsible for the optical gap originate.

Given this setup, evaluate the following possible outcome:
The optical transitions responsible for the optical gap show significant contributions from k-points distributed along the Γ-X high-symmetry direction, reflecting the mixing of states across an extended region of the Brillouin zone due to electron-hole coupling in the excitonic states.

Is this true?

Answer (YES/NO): NO